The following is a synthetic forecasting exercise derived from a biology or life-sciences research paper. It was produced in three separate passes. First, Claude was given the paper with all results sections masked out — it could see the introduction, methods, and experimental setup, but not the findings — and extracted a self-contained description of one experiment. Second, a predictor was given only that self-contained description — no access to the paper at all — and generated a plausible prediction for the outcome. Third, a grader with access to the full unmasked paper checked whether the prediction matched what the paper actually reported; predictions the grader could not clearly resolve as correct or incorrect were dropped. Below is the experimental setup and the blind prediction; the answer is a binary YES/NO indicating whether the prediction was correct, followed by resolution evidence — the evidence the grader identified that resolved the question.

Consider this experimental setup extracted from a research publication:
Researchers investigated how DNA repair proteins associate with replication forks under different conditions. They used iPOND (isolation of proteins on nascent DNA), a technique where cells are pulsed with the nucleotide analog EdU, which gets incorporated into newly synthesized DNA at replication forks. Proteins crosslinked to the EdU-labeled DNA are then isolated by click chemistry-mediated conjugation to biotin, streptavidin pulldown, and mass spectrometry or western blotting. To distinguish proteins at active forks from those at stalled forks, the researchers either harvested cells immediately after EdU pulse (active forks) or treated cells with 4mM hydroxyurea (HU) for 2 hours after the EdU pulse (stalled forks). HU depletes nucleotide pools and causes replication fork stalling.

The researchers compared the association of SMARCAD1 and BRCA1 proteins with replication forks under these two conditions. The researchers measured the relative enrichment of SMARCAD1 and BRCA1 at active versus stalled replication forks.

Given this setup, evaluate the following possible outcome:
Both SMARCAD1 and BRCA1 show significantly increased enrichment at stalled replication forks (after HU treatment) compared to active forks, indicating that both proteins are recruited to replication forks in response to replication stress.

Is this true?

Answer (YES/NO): NO